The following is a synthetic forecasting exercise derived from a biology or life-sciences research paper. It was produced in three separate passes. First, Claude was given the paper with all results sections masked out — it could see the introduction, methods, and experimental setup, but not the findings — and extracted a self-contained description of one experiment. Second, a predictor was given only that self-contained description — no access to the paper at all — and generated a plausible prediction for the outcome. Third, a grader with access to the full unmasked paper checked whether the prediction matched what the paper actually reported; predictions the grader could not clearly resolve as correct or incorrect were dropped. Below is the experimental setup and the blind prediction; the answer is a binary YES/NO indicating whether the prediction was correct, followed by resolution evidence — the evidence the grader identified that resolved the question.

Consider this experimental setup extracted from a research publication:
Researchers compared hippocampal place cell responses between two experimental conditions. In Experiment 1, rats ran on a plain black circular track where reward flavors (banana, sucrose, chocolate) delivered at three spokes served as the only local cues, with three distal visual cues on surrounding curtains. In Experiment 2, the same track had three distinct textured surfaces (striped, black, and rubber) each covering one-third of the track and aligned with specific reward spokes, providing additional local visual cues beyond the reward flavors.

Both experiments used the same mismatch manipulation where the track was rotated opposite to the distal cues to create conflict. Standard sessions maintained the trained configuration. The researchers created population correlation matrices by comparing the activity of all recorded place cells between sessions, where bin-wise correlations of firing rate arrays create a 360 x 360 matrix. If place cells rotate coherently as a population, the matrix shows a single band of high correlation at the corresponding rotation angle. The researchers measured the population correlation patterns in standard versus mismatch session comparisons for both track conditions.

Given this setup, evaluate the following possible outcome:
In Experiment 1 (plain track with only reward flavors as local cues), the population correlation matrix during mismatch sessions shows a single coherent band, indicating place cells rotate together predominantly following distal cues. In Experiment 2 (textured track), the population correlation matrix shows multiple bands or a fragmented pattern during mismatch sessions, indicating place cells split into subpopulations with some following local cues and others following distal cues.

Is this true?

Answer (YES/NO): NO